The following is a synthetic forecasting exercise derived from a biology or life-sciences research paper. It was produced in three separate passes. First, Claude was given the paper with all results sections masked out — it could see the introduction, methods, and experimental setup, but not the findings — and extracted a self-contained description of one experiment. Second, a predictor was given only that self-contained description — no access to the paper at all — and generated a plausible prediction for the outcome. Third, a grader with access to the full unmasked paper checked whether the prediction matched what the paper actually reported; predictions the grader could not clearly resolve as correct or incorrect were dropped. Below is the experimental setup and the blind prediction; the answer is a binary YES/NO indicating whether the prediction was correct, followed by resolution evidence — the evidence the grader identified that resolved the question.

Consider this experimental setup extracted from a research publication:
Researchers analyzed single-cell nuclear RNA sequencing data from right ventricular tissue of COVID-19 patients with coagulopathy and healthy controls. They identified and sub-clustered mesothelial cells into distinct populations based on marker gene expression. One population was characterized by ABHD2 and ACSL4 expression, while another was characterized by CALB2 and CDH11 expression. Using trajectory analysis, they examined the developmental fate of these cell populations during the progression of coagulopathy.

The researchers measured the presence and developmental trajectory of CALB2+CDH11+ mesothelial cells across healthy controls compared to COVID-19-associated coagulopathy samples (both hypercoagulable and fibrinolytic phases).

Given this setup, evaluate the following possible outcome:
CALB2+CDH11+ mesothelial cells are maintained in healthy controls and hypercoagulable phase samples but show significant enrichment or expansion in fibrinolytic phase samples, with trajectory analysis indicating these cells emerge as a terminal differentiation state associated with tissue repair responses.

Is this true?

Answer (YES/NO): NO